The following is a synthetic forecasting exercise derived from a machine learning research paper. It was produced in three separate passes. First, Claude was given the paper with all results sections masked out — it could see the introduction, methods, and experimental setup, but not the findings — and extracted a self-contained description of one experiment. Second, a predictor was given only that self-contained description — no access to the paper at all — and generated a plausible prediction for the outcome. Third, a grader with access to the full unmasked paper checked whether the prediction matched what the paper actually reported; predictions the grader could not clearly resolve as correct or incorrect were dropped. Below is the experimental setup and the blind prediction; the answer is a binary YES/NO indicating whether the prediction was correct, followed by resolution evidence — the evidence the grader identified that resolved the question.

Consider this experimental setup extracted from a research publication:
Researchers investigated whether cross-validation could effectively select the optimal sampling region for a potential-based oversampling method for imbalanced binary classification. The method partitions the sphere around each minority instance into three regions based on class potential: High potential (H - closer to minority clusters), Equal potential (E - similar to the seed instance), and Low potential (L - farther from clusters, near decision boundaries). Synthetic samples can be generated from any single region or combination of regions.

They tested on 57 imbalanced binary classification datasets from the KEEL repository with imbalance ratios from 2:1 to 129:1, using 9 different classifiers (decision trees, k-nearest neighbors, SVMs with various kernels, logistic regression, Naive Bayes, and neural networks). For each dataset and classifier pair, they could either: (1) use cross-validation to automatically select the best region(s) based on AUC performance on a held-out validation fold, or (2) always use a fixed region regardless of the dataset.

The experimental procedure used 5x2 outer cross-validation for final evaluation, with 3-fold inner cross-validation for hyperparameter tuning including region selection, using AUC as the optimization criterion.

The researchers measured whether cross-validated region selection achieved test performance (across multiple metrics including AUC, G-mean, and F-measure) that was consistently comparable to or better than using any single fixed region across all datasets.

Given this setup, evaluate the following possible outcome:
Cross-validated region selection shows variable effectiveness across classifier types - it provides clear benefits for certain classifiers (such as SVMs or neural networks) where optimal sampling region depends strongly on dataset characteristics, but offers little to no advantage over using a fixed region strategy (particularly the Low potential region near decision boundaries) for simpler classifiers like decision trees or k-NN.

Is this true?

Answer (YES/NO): NO